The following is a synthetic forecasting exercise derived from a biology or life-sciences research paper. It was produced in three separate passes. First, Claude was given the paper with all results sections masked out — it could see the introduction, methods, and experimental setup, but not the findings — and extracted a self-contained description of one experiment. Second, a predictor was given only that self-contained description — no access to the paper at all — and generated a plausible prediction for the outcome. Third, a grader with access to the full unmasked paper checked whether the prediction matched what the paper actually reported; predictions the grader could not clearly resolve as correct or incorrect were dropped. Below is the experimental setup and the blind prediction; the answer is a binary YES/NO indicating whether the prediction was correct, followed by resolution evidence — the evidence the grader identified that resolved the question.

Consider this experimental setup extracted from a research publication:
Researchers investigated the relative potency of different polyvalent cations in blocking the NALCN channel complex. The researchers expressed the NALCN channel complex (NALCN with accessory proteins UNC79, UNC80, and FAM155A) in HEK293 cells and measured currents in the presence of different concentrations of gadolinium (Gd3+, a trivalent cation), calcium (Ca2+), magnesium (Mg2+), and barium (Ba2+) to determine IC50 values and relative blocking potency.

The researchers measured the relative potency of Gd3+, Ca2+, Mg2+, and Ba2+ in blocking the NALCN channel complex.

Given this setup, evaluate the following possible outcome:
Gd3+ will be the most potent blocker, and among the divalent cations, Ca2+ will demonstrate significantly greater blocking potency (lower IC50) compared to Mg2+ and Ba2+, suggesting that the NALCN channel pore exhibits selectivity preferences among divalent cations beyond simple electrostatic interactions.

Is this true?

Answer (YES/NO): YES